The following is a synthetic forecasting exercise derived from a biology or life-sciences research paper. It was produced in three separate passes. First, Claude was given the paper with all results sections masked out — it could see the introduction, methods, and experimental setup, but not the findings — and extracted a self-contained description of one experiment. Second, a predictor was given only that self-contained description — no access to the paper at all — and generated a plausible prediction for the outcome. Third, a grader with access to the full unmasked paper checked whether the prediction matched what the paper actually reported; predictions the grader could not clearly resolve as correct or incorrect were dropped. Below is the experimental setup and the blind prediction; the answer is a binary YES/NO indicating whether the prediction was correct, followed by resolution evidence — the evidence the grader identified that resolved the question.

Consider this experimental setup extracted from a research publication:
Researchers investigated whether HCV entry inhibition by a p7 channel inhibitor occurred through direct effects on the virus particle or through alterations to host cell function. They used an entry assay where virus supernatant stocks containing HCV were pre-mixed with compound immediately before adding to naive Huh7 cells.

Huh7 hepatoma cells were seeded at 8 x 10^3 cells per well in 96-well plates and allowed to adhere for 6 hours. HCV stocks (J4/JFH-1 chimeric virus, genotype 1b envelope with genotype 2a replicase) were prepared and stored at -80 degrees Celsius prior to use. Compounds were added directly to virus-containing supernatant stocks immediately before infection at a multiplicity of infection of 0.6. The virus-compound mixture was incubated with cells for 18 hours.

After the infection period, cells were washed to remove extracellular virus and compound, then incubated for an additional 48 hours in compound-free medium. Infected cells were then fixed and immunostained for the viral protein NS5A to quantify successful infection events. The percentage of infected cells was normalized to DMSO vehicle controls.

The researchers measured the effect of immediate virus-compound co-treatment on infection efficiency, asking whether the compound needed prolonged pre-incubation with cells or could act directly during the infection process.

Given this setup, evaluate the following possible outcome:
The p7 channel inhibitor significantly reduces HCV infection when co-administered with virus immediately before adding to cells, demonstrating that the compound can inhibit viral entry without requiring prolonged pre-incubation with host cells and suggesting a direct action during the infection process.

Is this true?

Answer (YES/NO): YES